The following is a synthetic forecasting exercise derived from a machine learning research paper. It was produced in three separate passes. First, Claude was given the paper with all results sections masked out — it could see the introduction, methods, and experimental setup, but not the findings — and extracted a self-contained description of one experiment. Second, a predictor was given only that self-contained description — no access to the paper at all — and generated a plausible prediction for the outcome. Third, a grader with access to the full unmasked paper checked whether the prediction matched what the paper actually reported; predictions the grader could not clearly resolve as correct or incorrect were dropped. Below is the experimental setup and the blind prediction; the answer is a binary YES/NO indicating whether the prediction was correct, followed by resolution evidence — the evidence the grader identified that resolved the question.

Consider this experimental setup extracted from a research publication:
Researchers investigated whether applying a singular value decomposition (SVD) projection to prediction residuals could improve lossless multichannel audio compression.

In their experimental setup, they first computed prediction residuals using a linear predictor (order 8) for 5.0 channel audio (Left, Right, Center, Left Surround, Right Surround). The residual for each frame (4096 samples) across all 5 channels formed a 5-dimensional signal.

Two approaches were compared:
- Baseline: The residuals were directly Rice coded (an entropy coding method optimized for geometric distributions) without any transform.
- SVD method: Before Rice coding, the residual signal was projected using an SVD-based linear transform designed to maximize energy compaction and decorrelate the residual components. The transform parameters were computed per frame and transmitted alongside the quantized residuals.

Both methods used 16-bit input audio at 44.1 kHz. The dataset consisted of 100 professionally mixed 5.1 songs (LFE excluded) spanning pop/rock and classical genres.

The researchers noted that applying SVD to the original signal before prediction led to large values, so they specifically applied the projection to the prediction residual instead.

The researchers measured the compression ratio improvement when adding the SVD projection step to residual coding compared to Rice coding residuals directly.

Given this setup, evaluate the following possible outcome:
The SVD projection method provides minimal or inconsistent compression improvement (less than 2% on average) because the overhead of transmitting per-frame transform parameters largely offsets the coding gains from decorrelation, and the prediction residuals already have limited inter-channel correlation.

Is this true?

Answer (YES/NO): NO